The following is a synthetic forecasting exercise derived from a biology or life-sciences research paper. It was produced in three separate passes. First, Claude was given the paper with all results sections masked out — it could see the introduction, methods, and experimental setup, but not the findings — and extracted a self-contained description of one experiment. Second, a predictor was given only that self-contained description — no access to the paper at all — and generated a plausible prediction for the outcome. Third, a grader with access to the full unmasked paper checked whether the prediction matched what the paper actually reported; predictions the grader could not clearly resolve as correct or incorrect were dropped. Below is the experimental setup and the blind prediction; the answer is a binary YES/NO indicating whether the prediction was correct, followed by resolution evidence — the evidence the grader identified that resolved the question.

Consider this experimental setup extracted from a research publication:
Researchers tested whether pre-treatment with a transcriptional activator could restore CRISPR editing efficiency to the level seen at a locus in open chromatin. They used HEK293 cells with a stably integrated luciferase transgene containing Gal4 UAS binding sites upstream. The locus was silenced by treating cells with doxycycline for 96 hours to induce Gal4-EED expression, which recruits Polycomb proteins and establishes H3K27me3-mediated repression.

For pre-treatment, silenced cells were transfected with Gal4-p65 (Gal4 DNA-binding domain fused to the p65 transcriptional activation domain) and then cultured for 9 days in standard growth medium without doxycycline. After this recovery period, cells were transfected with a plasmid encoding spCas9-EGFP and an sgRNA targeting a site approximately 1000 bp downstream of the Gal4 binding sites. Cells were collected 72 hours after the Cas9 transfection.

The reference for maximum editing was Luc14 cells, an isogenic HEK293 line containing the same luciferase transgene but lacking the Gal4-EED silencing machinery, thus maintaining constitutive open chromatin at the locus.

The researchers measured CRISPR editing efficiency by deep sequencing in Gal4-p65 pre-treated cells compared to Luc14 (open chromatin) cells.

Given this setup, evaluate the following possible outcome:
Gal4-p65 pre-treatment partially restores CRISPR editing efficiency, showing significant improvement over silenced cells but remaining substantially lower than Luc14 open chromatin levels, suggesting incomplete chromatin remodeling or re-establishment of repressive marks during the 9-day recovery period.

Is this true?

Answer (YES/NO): NO